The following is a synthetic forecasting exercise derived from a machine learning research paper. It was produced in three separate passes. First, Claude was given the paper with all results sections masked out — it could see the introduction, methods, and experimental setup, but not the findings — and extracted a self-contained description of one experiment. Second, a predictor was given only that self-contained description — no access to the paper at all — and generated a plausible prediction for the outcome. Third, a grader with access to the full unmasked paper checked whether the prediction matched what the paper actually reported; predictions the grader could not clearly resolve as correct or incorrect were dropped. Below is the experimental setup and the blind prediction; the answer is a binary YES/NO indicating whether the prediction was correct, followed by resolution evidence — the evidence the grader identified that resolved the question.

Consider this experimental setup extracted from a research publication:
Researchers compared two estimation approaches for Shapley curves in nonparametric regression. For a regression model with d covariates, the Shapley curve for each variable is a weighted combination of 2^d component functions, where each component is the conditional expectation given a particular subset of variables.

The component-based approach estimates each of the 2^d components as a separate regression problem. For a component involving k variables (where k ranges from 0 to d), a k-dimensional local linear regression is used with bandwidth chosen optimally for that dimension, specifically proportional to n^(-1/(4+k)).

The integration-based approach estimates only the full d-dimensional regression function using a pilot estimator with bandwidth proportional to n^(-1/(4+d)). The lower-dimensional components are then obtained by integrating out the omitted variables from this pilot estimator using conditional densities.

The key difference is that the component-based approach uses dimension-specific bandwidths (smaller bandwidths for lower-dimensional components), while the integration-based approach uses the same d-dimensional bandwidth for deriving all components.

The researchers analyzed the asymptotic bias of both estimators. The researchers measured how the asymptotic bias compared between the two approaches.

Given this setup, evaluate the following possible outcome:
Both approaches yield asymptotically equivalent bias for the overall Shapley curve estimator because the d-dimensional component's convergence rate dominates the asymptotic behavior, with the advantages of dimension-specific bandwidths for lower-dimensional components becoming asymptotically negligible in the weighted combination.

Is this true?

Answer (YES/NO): NO